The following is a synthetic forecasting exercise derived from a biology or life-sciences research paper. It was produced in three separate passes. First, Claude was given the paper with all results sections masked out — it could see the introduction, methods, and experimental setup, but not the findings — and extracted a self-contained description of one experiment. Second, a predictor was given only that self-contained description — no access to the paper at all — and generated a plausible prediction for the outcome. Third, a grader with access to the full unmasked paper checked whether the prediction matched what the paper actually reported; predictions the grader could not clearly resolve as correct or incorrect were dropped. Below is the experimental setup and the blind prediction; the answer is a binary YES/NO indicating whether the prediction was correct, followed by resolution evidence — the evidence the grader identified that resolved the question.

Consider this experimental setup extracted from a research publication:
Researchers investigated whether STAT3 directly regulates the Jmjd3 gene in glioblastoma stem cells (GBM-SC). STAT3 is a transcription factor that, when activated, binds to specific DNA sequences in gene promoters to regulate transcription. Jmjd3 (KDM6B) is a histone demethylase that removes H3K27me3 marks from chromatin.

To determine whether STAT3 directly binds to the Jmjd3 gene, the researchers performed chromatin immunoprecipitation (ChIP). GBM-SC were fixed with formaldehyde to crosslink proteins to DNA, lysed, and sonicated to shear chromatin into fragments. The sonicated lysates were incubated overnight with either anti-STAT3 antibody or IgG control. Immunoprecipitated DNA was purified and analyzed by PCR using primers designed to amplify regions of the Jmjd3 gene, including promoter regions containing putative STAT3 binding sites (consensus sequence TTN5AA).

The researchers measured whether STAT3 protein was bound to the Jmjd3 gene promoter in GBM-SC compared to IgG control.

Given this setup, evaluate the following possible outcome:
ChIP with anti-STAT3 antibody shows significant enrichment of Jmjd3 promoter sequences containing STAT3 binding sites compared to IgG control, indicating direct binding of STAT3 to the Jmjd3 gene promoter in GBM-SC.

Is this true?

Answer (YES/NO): YES